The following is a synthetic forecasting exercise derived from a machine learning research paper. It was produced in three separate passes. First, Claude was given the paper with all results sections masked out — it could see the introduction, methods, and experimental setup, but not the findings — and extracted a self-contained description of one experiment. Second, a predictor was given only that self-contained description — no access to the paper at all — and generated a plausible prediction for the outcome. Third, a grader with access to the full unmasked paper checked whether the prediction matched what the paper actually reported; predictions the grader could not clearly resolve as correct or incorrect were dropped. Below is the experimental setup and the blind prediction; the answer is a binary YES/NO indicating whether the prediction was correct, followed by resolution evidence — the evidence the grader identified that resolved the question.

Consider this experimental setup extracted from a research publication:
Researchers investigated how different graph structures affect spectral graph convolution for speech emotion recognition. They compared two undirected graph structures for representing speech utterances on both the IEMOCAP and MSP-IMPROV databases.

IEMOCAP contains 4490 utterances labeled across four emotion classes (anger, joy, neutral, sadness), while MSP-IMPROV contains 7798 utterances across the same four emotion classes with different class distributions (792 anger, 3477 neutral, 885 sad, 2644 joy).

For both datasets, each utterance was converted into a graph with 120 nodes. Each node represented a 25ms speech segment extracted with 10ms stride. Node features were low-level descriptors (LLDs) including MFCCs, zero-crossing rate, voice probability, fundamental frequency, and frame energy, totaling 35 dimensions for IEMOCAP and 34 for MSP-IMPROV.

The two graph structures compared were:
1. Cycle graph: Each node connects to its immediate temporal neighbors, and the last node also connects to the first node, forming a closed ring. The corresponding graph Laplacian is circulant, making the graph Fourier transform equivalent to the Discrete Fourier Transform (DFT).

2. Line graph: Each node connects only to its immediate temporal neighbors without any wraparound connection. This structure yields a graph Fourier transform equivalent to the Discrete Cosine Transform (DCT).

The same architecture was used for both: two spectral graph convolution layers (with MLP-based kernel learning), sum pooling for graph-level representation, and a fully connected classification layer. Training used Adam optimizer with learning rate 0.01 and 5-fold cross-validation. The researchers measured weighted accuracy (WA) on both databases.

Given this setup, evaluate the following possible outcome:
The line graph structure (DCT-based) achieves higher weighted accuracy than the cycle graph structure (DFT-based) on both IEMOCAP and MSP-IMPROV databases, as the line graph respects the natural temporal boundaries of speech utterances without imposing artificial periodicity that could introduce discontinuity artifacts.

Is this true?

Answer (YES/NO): NO